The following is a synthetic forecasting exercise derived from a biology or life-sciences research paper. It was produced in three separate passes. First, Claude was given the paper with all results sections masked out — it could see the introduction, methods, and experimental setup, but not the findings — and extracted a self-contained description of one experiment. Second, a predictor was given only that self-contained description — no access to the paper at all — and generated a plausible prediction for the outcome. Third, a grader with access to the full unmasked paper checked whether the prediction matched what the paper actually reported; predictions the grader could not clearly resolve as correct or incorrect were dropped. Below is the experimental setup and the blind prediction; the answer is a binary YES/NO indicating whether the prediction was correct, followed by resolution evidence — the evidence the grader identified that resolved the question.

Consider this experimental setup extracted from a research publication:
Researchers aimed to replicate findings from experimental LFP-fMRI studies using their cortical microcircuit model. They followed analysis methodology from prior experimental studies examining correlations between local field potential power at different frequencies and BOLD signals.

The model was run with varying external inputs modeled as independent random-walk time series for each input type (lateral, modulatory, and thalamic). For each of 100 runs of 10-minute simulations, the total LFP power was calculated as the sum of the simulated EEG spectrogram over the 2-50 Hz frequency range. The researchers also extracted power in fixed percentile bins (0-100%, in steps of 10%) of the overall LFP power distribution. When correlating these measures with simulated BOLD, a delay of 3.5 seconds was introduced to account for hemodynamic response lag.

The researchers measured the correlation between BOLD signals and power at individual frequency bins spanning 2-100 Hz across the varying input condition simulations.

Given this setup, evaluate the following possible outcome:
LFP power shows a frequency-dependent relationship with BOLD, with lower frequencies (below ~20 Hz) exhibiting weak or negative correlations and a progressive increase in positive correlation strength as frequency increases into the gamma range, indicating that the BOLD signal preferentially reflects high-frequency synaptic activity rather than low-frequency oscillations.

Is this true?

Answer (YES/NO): NO